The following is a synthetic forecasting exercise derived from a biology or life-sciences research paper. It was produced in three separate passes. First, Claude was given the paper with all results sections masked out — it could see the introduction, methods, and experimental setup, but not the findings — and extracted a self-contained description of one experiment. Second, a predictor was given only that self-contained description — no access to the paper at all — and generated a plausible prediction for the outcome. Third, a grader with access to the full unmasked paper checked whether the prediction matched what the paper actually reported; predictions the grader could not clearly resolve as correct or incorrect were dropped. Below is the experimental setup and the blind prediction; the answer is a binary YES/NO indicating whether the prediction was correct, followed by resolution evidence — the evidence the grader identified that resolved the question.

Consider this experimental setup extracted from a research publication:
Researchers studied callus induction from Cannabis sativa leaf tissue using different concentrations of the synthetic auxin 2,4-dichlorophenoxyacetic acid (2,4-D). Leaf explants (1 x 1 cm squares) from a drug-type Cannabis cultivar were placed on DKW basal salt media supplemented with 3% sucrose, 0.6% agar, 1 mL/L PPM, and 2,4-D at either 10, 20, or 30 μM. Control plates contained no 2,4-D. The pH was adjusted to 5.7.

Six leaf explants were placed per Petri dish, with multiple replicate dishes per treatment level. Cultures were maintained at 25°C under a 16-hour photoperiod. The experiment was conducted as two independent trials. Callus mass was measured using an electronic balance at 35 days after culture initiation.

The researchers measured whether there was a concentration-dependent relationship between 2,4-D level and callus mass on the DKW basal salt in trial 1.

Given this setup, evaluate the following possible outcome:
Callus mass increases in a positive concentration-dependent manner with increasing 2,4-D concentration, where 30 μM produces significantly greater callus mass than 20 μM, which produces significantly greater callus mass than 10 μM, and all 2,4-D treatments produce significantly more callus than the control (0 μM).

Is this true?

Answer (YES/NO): NO